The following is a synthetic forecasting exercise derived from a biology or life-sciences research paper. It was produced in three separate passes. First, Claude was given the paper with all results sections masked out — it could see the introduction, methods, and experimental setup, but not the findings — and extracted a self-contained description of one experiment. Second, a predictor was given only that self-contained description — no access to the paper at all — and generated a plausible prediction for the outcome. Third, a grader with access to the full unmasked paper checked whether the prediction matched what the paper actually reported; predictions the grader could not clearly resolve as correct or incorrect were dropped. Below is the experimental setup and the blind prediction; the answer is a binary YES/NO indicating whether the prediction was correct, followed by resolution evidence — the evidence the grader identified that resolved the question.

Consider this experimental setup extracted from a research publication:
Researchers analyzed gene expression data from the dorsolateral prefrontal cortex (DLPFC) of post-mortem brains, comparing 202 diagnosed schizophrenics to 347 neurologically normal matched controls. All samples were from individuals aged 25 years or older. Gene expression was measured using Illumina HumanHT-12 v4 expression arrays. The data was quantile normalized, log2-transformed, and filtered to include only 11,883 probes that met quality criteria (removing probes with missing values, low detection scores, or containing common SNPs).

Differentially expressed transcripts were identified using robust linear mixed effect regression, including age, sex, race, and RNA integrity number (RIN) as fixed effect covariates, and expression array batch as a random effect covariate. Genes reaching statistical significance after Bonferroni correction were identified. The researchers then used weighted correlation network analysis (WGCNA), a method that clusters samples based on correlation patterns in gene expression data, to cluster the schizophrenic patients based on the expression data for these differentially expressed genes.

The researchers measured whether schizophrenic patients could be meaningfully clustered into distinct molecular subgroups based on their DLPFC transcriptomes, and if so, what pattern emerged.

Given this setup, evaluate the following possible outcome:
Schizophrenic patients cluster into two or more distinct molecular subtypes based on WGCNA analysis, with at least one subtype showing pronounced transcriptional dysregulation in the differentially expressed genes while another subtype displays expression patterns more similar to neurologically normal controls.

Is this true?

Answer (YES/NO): YES